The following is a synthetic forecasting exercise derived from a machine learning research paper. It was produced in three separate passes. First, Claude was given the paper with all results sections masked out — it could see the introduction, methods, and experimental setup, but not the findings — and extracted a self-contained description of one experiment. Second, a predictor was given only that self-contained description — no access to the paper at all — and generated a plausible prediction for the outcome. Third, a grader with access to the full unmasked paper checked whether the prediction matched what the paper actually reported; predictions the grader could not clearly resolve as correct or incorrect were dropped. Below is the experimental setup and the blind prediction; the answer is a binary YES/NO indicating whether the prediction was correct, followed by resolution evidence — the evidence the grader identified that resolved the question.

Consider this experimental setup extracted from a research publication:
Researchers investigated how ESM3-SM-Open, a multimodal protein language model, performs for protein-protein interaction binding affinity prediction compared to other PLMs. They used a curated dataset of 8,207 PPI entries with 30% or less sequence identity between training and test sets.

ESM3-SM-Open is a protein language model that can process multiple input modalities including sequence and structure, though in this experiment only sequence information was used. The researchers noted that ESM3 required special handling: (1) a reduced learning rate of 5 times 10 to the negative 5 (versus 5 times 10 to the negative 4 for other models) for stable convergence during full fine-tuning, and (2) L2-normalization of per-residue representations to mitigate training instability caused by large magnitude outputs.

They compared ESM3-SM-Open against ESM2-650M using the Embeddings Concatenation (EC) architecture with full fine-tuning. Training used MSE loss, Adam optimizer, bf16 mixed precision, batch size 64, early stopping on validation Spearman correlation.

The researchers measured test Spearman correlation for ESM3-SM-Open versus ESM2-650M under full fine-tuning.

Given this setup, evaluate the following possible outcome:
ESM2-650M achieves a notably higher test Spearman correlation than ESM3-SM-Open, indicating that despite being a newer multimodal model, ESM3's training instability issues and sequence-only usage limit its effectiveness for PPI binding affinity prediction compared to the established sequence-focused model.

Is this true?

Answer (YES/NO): NO